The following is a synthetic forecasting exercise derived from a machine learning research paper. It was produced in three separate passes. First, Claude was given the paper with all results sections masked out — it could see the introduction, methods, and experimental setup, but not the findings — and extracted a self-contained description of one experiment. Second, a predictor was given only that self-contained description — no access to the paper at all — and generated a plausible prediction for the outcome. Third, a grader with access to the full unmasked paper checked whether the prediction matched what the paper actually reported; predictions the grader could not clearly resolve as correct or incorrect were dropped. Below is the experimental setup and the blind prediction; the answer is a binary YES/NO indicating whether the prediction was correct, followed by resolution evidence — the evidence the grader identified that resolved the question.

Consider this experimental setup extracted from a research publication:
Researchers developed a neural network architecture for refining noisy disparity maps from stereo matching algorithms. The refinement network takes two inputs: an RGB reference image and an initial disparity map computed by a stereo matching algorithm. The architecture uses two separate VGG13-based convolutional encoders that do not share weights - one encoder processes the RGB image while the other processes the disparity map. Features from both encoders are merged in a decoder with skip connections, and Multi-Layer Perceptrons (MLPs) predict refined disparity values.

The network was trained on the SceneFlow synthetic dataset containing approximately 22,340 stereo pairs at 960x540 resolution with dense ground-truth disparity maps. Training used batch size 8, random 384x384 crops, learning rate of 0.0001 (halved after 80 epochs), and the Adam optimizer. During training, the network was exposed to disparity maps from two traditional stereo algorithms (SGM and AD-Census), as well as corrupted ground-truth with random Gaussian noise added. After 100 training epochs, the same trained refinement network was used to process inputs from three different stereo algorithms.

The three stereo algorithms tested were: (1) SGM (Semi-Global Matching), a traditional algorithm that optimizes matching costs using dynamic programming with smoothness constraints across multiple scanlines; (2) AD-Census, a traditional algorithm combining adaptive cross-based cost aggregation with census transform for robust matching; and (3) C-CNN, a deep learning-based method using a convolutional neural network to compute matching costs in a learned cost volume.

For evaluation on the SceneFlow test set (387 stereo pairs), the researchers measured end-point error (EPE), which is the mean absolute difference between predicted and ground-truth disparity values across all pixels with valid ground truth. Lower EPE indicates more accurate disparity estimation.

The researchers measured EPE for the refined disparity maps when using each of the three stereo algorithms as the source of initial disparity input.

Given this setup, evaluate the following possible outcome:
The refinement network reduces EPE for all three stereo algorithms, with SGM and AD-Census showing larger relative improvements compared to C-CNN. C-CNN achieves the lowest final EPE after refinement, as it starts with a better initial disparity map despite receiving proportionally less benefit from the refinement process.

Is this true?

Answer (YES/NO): NO